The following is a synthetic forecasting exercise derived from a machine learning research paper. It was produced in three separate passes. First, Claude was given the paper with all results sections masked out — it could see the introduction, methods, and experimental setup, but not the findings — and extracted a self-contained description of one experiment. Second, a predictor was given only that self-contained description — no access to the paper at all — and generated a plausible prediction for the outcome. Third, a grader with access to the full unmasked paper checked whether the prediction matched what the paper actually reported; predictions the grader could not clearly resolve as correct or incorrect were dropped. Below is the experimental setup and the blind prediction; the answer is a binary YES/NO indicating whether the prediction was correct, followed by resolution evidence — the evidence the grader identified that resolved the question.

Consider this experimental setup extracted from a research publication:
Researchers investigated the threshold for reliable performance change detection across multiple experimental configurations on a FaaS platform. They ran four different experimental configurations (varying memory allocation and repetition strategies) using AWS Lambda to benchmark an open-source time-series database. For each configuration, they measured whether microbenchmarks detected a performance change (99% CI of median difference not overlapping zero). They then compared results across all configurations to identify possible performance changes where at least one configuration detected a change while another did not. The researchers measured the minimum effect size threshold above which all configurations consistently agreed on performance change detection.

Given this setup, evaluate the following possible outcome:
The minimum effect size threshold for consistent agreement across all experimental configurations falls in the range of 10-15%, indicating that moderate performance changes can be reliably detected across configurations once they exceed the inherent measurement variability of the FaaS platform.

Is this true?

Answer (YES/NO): NO